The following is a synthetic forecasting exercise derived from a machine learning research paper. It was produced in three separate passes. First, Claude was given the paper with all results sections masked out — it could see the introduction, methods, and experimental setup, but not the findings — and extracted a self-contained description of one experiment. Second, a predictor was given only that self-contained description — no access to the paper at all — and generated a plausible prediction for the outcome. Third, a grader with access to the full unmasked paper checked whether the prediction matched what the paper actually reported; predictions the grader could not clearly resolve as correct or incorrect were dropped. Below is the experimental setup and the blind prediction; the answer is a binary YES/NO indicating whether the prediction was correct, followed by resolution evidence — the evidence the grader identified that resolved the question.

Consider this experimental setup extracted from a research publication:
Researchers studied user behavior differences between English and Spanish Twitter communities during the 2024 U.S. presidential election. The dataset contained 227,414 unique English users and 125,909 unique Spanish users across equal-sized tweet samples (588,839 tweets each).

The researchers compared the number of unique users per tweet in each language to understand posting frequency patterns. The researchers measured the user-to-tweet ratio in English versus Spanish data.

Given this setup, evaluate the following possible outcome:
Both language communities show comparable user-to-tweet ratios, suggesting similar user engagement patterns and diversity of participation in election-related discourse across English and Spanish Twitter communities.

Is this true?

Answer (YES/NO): NO